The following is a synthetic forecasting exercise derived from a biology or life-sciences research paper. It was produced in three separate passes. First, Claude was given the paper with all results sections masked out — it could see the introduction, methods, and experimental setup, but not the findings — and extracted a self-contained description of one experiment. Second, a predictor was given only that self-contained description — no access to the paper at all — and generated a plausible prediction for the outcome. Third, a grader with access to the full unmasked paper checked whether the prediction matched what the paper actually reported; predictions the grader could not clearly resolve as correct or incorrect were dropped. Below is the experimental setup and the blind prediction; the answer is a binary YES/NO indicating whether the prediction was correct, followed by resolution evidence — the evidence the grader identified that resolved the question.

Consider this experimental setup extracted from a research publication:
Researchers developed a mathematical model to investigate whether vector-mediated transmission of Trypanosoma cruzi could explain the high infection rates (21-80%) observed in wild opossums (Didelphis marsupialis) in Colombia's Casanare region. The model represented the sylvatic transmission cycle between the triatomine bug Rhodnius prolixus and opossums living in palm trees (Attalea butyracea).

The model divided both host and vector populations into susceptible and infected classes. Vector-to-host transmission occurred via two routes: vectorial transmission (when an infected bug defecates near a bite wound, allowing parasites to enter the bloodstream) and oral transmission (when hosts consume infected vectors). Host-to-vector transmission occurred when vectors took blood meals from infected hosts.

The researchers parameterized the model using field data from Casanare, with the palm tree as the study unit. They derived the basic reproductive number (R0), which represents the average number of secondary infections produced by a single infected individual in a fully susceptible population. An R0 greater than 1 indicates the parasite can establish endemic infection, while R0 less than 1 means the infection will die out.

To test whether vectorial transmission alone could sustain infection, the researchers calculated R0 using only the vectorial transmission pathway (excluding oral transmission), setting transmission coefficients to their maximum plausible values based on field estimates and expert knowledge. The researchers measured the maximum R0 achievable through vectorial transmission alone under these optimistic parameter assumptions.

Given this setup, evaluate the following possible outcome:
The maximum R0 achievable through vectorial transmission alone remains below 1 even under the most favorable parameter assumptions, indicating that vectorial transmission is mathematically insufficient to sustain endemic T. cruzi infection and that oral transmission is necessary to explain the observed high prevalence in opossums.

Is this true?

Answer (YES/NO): YES